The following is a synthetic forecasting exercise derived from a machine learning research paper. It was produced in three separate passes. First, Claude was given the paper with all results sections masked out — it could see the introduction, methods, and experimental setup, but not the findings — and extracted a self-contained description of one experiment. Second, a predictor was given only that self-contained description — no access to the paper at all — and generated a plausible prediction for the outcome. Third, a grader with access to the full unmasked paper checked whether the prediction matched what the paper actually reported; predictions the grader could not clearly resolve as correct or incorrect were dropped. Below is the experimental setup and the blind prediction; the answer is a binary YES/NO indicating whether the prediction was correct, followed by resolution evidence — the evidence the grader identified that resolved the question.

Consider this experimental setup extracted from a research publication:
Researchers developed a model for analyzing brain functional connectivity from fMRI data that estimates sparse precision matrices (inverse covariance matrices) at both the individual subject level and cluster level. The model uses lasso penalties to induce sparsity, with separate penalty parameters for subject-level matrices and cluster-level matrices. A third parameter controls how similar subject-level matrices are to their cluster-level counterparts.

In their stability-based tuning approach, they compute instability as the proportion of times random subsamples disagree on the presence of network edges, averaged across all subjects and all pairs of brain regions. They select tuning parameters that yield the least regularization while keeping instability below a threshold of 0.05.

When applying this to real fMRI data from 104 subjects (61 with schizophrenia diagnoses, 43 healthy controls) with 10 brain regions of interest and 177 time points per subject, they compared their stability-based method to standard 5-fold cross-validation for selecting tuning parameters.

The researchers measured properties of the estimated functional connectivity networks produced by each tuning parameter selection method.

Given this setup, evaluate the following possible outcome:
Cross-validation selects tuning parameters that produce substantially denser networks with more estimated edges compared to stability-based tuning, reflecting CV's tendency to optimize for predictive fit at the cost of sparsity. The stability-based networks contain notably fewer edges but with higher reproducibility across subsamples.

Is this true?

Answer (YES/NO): YES